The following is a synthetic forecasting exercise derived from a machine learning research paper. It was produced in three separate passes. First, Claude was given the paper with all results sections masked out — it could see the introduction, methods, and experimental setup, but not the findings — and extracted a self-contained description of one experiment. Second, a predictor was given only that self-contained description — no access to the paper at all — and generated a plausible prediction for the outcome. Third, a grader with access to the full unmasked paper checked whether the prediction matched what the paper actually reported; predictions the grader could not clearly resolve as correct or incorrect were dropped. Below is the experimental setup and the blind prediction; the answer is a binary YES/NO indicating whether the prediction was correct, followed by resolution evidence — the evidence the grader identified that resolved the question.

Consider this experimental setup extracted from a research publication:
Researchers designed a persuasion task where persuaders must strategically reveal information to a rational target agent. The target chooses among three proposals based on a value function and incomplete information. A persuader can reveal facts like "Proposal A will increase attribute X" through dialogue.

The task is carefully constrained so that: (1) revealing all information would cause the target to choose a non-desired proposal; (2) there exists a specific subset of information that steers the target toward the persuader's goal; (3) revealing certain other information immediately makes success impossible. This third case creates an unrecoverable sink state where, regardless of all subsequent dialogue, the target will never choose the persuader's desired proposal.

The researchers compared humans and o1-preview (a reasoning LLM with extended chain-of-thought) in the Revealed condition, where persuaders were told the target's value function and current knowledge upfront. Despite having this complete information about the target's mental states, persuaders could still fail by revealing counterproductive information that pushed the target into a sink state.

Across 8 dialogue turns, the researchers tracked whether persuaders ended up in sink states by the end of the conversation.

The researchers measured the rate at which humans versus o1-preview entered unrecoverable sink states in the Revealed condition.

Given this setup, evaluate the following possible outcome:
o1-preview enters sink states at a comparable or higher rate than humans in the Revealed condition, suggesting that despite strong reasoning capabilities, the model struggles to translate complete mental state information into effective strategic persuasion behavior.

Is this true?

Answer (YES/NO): NO